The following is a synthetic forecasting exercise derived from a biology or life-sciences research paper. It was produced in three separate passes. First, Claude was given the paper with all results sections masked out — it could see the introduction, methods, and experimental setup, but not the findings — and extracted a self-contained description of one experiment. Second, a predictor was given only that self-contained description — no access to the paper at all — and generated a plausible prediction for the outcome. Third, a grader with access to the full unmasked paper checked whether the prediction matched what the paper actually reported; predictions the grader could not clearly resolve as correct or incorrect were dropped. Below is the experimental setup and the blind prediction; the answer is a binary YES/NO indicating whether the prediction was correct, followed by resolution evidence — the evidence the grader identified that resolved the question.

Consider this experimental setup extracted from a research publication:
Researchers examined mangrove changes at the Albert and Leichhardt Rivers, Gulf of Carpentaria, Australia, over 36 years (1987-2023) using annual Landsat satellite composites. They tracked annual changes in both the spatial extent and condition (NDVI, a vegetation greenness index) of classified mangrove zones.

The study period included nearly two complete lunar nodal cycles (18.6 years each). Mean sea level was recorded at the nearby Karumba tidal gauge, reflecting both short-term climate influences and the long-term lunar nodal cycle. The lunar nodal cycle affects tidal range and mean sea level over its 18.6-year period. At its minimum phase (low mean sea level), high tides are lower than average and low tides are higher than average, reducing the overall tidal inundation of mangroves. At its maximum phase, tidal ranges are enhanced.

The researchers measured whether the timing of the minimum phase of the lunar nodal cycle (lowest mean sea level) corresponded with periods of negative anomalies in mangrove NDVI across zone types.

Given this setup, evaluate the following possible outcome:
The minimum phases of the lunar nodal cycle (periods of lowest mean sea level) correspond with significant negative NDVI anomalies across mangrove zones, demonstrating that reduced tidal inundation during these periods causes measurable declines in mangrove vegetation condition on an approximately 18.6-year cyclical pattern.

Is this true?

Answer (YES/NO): NO